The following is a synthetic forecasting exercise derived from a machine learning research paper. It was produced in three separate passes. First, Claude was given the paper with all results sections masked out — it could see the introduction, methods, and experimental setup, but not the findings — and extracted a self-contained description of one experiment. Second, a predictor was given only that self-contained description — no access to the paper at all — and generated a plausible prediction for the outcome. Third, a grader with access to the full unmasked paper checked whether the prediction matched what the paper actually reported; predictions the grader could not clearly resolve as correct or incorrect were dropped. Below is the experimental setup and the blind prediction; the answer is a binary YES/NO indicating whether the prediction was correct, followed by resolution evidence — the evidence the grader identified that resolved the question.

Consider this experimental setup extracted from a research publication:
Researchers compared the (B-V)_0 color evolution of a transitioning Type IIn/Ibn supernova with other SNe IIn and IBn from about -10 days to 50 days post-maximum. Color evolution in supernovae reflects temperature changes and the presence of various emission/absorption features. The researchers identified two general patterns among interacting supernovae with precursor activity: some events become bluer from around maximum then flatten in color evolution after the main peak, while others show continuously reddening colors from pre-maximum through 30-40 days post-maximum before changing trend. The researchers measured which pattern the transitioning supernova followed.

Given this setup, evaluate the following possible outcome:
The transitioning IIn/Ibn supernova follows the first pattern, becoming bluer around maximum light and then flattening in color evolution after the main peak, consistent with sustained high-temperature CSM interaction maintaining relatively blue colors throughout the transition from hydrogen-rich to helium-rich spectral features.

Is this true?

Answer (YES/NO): NO